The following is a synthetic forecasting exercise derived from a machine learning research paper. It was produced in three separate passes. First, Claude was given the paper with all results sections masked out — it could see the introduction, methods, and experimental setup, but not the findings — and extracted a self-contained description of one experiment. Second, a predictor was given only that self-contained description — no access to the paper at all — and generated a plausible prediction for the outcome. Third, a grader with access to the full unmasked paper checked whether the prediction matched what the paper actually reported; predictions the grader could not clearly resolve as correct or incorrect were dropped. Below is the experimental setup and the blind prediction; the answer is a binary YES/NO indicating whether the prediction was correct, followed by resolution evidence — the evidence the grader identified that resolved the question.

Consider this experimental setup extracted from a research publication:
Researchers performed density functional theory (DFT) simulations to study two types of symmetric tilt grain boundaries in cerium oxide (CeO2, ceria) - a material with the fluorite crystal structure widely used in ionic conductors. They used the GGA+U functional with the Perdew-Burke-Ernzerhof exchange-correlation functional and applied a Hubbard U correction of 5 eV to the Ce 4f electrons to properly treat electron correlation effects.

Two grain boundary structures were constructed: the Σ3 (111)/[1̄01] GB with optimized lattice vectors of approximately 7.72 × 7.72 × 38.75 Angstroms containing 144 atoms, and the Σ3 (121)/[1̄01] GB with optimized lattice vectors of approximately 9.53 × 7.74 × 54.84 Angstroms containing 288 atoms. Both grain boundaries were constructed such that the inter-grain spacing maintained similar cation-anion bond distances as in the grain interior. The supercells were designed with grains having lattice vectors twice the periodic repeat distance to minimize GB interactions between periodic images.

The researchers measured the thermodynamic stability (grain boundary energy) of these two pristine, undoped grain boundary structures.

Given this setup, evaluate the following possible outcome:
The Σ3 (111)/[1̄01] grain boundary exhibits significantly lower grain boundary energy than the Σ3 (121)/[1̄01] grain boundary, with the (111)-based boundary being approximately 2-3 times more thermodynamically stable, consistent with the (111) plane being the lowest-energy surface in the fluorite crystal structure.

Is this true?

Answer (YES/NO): NO